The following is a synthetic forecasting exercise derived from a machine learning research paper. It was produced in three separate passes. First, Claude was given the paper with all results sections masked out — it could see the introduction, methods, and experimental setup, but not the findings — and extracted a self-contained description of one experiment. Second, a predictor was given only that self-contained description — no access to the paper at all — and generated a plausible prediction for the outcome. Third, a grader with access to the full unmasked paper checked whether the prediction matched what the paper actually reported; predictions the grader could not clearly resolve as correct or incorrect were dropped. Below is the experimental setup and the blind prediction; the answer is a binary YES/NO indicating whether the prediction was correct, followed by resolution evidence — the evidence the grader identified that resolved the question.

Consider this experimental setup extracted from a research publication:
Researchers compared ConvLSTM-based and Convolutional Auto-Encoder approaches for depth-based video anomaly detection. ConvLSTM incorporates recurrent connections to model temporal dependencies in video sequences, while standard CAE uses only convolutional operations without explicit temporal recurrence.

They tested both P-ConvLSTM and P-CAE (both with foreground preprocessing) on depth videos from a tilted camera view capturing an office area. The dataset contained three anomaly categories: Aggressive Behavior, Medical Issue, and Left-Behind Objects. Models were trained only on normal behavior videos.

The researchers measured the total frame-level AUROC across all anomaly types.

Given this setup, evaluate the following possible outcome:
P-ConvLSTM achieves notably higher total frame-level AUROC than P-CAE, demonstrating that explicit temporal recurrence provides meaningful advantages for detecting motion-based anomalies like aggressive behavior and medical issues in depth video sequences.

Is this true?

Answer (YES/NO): NO